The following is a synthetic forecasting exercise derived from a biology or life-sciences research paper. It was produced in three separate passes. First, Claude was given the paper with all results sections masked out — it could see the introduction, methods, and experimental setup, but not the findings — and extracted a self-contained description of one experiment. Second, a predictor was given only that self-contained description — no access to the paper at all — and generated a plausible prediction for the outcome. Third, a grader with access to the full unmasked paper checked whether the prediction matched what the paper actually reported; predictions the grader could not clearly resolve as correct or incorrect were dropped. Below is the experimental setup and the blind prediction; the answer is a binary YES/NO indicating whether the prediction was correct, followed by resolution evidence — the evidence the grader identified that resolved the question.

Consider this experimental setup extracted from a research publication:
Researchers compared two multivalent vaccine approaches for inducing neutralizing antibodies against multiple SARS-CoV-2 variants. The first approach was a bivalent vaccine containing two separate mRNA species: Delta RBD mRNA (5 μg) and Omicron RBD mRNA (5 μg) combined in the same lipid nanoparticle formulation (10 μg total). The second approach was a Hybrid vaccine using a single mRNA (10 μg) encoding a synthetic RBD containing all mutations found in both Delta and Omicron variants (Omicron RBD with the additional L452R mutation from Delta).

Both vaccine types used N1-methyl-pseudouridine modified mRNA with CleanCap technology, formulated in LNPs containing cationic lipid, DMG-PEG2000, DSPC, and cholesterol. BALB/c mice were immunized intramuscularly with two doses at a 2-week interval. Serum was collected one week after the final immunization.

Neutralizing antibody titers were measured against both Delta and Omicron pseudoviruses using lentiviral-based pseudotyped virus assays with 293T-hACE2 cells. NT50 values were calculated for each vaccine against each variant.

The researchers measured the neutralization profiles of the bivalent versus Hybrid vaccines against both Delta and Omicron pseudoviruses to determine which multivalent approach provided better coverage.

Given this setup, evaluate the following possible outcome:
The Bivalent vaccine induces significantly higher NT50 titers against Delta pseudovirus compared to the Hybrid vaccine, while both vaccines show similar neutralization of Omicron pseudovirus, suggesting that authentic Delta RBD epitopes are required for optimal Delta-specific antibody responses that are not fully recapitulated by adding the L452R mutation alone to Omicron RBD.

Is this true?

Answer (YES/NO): NO